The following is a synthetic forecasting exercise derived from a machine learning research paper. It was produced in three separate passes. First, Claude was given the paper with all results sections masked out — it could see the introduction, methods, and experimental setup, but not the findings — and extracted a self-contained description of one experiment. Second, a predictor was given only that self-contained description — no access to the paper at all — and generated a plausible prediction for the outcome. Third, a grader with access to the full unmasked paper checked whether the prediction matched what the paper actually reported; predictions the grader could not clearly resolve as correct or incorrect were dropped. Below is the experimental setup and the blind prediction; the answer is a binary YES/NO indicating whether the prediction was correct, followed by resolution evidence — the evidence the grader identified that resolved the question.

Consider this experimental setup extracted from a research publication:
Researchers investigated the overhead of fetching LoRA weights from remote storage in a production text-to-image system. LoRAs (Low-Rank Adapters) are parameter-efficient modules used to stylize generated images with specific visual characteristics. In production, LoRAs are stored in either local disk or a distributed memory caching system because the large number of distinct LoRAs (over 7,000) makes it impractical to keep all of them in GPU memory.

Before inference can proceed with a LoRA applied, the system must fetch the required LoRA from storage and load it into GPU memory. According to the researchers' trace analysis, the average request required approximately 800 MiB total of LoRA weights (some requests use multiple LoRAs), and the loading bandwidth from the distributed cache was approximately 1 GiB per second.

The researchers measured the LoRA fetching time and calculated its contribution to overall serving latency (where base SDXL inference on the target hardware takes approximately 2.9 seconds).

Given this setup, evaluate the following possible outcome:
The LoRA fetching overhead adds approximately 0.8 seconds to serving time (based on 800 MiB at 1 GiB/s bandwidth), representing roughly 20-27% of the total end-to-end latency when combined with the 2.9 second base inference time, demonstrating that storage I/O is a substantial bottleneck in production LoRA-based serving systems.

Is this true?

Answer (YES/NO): NO